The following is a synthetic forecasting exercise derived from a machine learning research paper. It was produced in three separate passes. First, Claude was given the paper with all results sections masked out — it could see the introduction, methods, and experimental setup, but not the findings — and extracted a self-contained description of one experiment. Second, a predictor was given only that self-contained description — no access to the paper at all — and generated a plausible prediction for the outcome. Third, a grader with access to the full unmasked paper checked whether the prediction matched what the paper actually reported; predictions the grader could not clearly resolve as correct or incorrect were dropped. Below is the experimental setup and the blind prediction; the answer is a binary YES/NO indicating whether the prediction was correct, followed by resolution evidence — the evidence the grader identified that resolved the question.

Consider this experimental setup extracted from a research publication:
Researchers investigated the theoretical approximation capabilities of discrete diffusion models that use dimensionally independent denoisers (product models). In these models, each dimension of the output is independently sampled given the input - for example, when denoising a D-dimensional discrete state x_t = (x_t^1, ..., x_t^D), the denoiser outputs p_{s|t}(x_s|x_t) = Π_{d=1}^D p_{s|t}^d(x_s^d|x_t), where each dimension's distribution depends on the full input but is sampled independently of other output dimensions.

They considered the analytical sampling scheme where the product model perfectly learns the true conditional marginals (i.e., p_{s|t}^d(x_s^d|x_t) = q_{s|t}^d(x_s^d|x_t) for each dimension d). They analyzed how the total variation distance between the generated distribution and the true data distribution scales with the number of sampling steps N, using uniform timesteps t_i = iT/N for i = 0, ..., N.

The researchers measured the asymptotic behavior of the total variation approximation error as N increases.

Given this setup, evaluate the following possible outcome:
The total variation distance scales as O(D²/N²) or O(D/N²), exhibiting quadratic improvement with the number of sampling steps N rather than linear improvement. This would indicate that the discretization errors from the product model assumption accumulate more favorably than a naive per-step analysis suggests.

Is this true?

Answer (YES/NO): NO